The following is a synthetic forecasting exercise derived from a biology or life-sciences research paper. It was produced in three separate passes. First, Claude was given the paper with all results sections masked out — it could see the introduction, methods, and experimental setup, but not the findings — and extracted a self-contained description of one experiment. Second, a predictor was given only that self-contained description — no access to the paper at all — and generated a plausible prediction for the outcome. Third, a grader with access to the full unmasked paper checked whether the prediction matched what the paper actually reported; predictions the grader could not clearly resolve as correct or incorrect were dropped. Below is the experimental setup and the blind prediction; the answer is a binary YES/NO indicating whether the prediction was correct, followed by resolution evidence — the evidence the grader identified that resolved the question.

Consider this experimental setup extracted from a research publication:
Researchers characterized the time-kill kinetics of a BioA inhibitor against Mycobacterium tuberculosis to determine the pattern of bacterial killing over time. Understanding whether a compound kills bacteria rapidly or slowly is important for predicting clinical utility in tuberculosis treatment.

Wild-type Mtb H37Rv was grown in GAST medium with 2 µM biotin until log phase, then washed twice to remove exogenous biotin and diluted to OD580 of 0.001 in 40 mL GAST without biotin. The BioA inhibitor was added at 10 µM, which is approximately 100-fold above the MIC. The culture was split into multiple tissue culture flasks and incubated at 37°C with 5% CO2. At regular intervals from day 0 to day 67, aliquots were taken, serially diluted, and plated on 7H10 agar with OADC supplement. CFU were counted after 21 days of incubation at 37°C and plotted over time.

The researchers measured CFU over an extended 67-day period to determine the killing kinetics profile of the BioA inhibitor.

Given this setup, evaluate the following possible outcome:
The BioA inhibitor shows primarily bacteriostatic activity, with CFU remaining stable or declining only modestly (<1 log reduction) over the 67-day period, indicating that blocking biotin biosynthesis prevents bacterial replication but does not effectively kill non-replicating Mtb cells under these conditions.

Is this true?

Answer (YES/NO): NO